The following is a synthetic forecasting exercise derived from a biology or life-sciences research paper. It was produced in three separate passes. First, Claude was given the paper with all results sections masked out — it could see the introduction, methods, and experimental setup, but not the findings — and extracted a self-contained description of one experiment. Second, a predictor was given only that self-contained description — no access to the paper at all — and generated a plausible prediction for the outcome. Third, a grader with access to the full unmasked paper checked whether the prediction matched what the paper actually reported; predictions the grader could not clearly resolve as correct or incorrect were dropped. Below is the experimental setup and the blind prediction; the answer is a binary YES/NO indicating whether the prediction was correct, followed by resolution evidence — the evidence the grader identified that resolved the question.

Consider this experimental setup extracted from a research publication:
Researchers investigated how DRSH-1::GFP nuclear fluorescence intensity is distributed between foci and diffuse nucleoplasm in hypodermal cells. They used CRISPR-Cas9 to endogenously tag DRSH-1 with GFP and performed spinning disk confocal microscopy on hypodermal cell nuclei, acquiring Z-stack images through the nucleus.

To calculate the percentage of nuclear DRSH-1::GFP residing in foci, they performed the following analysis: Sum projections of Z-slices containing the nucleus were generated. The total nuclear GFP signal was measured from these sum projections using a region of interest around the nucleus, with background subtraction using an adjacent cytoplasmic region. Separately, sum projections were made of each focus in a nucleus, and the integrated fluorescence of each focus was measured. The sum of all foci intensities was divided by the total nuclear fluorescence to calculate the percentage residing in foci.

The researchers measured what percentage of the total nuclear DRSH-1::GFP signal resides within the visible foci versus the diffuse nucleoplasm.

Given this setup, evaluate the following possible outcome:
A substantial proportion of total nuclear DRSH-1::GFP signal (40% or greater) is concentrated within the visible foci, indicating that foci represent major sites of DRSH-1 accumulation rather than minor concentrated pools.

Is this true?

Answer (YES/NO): NO